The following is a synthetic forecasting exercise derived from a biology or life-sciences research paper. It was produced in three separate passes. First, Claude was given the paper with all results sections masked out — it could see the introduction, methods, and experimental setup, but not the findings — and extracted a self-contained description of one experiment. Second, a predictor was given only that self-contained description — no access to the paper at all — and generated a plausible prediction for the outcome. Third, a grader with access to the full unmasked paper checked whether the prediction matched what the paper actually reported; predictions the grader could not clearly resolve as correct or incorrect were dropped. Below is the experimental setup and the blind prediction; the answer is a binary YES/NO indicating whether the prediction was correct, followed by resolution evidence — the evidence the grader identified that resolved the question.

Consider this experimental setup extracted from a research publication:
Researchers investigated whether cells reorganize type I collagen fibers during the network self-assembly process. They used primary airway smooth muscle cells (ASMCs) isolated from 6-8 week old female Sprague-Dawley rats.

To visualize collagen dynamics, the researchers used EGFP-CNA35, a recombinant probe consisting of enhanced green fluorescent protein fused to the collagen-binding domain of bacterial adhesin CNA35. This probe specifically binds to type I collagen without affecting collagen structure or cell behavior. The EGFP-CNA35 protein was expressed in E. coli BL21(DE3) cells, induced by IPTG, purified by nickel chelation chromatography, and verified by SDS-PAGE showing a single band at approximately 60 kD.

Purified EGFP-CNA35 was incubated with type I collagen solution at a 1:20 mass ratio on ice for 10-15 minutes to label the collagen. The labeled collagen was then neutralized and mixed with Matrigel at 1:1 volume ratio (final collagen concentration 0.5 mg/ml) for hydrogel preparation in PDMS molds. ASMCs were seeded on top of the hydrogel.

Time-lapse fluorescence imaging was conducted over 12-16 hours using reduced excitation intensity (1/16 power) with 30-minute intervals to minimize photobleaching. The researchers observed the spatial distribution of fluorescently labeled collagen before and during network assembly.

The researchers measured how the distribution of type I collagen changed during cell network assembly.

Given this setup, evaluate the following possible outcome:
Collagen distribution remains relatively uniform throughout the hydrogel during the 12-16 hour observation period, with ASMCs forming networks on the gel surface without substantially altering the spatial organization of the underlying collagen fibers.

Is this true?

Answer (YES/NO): NO